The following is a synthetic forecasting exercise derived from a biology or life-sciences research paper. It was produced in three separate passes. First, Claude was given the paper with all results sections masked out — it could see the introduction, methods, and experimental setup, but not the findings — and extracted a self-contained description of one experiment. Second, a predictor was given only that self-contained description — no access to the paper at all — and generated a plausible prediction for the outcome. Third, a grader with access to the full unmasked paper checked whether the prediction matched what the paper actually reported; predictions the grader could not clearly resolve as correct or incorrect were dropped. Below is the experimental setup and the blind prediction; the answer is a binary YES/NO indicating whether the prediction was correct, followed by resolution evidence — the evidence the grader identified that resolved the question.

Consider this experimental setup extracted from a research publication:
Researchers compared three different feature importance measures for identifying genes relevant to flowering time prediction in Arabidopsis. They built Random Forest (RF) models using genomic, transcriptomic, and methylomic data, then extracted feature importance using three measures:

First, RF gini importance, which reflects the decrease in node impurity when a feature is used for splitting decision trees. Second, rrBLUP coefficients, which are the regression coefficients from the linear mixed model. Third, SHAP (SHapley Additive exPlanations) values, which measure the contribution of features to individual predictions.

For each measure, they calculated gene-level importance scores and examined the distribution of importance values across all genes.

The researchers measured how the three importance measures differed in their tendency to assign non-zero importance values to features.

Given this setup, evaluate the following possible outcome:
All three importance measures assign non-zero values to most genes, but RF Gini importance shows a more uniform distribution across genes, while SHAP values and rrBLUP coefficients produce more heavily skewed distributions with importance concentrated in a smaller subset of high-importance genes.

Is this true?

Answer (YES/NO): NO